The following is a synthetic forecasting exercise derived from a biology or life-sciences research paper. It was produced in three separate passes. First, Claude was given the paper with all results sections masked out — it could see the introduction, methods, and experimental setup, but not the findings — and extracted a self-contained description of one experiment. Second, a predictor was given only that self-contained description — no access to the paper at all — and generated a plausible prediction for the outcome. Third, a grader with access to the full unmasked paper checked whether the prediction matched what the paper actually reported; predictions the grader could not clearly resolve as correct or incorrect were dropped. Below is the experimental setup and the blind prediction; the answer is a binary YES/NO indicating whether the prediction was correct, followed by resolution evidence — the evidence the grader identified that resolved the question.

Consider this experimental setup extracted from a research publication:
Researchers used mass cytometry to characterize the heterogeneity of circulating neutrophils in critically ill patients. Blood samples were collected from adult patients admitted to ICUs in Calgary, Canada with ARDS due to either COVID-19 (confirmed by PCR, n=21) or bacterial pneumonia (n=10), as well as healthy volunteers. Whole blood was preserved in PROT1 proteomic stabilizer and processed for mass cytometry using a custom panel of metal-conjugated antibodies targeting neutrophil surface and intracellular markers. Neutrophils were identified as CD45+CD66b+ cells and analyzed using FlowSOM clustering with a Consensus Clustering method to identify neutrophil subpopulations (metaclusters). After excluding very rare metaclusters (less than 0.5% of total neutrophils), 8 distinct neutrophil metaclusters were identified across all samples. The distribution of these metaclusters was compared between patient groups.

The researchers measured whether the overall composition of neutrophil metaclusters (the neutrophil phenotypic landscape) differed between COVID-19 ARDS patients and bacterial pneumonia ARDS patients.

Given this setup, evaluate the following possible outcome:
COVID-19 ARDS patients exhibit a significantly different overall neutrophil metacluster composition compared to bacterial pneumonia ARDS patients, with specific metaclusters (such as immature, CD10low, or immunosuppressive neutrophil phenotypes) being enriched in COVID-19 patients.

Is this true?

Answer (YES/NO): NO